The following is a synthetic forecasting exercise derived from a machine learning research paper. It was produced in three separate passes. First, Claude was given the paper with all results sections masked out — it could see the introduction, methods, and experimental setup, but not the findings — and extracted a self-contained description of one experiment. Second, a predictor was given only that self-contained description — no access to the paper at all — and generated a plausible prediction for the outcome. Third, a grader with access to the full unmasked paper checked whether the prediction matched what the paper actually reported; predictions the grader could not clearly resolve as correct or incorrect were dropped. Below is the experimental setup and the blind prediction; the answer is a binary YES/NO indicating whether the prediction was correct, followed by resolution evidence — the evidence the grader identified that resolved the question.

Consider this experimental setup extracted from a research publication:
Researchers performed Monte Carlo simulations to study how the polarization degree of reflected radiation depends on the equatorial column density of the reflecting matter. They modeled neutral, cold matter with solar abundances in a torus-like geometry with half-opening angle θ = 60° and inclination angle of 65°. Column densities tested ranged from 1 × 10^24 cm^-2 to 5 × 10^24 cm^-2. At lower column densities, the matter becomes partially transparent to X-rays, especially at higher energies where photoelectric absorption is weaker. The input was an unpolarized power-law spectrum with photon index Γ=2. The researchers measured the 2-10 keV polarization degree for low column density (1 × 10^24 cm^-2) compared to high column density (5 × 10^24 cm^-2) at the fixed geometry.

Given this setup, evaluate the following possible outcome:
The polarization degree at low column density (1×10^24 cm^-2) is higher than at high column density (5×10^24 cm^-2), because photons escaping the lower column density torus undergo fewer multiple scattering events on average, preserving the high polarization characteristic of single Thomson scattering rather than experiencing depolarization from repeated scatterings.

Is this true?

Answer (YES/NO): NO